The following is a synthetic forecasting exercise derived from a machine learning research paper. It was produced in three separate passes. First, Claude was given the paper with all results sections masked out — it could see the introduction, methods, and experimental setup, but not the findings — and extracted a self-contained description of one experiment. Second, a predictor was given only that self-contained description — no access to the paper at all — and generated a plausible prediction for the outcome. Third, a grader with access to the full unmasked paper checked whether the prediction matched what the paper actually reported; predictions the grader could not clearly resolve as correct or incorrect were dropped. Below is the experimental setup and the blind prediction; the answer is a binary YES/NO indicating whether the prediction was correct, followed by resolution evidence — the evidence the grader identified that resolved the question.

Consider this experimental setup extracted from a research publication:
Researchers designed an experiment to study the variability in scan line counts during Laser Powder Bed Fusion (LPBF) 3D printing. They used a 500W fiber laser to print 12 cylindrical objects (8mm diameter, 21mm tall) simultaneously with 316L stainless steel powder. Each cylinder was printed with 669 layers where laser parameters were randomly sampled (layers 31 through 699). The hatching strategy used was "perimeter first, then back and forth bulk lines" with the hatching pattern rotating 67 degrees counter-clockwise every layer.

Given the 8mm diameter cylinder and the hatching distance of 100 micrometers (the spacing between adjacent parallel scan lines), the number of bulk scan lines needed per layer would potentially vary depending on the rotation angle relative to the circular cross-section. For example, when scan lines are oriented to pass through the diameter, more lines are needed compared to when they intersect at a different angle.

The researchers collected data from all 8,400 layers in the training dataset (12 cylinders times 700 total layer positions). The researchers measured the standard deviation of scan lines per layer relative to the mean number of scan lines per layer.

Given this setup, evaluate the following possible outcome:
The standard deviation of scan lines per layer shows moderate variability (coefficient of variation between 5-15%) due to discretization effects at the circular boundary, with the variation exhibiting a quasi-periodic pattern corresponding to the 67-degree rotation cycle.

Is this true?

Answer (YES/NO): NO